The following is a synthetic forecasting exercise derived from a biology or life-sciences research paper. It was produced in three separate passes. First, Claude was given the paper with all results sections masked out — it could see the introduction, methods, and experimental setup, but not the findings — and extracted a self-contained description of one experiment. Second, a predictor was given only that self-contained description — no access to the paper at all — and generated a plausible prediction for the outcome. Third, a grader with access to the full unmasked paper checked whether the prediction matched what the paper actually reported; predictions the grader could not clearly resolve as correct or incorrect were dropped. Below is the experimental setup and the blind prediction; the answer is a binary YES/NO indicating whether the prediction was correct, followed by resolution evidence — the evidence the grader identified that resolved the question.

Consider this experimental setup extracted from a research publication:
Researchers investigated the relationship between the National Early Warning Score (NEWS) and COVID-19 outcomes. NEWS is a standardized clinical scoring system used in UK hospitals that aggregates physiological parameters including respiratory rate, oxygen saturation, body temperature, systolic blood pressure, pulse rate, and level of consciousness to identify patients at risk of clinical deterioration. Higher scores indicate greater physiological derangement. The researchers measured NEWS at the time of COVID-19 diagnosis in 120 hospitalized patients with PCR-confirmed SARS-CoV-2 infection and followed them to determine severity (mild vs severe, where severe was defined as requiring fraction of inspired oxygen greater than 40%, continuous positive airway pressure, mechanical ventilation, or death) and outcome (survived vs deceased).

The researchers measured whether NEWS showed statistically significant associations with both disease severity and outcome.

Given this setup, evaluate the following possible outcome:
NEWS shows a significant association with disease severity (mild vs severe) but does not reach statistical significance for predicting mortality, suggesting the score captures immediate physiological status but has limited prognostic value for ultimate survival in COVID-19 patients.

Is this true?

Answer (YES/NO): NO